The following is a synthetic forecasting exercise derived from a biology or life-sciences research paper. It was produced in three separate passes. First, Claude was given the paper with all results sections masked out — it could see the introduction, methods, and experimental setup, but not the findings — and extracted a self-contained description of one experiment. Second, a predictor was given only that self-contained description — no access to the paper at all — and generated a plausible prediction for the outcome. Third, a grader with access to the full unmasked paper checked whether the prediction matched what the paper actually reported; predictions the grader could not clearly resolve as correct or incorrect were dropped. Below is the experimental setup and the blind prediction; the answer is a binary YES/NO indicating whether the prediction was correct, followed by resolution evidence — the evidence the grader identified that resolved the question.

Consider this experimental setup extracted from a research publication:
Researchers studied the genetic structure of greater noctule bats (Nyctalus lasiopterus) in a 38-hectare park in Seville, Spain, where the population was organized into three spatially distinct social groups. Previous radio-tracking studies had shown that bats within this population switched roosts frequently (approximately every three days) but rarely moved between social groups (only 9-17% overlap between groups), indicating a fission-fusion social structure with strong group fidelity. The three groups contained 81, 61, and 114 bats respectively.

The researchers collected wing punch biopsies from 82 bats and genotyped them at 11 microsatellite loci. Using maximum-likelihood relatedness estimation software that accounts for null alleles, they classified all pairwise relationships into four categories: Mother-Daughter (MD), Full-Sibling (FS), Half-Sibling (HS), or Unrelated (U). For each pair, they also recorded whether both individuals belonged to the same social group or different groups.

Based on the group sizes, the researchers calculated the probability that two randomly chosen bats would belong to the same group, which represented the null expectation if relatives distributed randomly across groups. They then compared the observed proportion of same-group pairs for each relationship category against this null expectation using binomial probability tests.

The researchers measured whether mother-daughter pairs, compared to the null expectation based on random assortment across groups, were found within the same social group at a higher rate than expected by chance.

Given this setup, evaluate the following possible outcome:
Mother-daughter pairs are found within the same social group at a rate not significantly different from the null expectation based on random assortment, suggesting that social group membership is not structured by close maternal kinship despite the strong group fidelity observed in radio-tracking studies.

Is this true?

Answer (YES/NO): NO